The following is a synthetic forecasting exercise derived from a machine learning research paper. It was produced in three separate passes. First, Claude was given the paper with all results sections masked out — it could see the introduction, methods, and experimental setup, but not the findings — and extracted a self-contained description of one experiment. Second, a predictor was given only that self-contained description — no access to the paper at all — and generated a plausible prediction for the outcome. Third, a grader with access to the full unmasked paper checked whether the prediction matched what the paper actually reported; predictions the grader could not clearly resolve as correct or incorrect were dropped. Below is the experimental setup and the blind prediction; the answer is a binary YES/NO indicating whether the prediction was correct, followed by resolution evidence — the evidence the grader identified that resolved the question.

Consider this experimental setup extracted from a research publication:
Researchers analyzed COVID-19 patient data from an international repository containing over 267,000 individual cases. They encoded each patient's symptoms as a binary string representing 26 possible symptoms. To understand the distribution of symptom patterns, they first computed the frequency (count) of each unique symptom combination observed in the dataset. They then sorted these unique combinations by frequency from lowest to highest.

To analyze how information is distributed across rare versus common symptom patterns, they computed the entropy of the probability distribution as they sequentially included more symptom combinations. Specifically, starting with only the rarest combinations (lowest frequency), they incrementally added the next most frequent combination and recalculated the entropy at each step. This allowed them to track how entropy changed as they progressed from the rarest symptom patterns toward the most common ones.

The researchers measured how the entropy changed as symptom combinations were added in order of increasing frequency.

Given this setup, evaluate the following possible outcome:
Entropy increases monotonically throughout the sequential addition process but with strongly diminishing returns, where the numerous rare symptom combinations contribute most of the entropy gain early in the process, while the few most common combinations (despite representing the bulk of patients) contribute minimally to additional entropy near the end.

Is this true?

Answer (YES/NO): NO